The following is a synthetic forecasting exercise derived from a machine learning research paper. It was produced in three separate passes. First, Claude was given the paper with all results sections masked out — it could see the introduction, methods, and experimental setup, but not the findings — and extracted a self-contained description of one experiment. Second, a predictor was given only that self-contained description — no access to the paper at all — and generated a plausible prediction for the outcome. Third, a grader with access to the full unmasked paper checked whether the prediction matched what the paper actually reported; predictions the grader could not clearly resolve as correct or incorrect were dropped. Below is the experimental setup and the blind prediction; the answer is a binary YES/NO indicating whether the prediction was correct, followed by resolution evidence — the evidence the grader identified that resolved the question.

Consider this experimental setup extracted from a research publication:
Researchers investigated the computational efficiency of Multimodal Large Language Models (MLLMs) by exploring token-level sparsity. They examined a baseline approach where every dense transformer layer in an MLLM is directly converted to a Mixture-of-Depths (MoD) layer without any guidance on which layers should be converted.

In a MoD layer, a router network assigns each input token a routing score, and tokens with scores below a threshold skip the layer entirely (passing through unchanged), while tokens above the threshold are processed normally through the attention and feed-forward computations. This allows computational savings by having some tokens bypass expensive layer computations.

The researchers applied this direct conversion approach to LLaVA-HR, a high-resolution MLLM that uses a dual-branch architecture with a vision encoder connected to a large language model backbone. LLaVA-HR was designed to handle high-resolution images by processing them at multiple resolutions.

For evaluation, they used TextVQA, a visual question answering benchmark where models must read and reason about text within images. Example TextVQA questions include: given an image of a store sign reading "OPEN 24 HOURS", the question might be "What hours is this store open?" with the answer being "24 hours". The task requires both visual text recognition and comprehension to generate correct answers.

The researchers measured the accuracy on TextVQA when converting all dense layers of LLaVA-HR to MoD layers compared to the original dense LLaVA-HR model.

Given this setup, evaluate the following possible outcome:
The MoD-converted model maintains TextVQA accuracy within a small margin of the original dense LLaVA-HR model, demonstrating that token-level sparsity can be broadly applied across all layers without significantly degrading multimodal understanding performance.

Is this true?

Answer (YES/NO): NO